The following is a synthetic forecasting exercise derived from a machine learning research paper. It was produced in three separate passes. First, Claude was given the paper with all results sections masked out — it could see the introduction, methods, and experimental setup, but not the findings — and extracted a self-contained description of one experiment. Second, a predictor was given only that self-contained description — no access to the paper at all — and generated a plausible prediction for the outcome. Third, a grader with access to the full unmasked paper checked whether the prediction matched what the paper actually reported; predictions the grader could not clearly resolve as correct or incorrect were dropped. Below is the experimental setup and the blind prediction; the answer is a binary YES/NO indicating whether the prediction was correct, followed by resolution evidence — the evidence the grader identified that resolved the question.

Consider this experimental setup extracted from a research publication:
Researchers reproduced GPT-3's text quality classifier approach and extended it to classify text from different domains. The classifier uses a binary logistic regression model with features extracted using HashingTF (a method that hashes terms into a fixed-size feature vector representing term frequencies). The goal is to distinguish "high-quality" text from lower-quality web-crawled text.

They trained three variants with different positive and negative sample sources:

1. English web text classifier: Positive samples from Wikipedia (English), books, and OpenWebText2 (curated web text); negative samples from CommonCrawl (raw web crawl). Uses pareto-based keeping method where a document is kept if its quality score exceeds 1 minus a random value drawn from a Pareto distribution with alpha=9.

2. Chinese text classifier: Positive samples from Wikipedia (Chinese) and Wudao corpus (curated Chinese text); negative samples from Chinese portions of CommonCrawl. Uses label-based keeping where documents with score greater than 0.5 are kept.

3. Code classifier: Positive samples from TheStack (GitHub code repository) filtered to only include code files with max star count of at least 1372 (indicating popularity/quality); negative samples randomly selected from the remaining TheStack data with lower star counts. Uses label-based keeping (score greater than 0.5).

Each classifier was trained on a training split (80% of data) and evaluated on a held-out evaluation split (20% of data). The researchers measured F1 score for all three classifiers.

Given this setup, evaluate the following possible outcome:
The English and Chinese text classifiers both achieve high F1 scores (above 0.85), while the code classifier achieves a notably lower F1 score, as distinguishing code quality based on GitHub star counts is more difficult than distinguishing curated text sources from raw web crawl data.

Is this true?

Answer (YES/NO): YES